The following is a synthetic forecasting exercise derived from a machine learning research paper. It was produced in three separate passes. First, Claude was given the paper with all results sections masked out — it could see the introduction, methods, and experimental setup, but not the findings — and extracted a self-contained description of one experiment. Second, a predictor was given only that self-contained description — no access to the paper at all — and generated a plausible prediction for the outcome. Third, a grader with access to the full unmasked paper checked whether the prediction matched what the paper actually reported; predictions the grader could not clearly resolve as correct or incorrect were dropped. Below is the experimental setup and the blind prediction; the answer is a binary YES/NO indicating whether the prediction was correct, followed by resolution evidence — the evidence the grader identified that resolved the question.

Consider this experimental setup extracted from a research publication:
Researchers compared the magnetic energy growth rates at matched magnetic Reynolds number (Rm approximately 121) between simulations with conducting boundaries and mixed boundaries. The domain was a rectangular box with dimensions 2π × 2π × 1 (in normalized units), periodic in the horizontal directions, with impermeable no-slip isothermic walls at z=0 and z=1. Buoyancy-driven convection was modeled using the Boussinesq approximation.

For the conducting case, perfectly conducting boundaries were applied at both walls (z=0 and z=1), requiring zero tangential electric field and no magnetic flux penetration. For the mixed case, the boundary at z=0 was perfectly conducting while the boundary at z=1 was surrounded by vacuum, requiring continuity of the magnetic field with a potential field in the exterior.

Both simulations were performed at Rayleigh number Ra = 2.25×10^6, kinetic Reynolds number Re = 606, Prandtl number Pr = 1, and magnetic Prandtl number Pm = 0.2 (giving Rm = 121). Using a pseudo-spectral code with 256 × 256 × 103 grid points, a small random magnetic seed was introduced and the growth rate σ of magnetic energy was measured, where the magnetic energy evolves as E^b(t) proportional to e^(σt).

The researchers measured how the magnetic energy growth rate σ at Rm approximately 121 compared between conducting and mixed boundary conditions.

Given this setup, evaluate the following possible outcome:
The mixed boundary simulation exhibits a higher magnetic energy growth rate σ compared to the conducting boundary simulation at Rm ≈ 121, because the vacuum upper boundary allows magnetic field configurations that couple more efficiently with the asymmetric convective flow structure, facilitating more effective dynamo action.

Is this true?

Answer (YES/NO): NO